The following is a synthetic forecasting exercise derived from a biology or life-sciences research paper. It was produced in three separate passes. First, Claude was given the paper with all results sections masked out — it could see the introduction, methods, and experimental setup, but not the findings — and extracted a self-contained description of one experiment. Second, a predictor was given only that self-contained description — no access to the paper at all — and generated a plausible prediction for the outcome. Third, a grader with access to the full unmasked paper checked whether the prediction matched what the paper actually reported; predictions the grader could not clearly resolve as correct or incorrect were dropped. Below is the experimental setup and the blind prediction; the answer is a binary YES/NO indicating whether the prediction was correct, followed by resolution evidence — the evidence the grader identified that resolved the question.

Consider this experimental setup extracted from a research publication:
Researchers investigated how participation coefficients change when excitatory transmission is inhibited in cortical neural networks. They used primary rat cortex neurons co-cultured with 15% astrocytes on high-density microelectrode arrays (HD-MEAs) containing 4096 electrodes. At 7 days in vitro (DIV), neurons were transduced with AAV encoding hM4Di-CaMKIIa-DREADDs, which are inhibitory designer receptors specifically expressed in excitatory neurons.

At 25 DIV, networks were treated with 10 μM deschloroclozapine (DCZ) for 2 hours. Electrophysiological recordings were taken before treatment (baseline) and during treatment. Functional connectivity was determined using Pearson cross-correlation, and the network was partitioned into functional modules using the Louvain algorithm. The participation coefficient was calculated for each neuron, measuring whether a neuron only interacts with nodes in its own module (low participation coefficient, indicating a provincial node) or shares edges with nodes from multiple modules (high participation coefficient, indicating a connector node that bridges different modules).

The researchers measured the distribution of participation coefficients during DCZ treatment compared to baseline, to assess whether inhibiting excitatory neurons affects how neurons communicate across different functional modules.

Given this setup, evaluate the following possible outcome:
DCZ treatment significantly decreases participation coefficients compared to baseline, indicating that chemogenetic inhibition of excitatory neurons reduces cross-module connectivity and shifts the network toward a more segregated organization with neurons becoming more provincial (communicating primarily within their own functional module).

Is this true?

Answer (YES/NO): YES